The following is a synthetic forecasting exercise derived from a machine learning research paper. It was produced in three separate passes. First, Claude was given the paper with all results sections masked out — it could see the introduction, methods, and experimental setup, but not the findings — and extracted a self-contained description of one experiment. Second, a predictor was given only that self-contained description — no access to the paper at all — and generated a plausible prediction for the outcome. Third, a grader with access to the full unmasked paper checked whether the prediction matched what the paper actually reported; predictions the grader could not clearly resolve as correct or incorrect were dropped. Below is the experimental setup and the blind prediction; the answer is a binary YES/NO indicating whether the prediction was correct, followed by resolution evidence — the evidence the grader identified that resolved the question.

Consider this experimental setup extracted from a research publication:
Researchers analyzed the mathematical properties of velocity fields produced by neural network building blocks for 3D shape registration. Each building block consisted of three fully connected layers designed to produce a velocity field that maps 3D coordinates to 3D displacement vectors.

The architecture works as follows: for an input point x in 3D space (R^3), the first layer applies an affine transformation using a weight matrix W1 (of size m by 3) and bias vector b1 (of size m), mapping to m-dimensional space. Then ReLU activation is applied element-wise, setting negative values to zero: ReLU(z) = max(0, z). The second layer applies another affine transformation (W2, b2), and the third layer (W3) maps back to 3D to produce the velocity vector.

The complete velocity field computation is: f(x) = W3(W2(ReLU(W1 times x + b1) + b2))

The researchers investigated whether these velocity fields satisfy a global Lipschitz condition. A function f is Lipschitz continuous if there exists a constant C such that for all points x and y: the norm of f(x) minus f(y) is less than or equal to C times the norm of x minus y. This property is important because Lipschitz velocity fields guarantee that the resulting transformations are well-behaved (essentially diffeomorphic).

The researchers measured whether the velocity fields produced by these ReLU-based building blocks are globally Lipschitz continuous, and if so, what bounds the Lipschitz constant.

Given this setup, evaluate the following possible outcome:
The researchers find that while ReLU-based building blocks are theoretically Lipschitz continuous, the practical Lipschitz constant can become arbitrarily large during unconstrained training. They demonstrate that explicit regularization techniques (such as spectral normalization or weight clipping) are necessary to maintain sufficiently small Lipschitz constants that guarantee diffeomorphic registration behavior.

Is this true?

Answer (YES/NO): NO